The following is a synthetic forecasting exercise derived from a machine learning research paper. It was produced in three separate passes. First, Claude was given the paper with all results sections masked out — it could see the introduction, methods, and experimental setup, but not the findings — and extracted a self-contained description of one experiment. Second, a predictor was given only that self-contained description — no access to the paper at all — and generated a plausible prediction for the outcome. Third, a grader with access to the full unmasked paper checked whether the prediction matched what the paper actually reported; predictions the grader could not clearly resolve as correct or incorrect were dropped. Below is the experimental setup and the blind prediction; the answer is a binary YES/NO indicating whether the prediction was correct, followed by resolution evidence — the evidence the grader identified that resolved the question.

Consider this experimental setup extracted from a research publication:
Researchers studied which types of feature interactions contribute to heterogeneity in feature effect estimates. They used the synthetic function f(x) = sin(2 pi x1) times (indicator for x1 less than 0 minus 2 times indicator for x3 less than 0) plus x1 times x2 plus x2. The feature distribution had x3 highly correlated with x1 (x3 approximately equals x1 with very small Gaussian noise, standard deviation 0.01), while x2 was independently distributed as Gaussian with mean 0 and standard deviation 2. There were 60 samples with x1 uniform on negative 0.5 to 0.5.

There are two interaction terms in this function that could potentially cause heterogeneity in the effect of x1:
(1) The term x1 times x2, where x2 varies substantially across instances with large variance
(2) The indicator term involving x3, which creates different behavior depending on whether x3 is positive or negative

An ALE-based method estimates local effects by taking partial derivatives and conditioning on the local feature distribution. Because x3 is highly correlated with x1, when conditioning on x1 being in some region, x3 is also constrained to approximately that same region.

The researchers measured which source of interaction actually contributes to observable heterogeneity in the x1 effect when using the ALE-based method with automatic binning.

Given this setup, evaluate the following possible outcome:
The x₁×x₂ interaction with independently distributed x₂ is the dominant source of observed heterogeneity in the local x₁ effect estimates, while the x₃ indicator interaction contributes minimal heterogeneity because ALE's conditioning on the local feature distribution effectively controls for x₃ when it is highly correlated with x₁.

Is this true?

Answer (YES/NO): YES